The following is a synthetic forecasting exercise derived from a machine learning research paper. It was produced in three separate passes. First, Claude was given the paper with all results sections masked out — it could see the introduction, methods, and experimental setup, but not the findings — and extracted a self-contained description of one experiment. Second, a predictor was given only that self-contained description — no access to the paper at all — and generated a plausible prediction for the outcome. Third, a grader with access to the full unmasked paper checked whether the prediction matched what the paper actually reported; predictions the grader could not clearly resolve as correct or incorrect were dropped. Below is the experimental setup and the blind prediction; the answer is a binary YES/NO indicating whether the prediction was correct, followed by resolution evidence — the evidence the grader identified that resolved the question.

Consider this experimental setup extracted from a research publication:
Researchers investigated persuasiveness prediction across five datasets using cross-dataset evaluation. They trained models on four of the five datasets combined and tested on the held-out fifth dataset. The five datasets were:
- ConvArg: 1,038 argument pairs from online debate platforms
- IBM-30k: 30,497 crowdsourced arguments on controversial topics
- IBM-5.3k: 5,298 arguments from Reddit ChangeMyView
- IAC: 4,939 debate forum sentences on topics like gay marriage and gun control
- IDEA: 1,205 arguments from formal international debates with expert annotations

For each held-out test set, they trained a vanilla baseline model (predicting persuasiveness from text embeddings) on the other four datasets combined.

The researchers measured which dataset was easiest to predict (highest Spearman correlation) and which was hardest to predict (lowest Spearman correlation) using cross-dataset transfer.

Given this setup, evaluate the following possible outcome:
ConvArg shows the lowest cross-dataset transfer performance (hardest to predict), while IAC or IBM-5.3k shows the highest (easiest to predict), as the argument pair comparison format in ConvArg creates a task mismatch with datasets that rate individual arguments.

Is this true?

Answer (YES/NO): NO